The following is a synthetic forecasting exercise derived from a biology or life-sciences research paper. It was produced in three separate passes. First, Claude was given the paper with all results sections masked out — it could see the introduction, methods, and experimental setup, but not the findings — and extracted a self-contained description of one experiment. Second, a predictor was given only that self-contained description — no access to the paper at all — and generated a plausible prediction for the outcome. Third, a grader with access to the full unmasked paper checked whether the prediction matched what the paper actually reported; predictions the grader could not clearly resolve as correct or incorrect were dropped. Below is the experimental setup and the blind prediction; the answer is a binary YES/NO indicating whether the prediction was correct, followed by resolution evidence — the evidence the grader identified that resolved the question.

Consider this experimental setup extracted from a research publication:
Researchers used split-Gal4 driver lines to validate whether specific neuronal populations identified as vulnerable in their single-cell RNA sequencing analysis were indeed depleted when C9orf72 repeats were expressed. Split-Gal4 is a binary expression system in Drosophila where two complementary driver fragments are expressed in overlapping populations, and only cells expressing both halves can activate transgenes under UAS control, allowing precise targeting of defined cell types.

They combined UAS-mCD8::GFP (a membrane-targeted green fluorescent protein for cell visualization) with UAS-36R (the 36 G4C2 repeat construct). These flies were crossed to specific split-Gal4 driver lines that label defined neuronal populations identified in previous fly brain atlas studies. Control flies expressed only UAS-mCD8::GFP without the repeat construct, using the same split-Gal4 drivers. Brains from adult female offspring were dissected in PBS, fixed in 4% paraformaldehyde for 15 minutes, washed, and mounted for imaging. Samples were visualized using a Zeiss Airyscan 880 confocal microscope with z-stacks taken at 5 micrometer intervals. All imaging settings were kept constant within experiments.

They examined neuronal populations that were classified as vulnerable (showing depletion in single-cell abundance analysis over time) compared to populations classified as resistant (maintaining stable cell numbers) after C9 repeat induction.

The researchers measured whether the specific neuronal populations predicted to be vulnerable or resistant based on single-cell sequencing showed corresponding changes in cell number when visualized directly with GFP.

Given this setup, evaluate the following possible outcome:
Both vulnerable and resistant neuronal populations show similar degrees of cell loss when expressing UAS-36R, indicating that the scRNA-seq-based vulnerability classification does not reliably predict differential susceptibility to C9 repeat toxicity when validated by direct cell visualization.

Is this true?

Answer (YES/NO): NO